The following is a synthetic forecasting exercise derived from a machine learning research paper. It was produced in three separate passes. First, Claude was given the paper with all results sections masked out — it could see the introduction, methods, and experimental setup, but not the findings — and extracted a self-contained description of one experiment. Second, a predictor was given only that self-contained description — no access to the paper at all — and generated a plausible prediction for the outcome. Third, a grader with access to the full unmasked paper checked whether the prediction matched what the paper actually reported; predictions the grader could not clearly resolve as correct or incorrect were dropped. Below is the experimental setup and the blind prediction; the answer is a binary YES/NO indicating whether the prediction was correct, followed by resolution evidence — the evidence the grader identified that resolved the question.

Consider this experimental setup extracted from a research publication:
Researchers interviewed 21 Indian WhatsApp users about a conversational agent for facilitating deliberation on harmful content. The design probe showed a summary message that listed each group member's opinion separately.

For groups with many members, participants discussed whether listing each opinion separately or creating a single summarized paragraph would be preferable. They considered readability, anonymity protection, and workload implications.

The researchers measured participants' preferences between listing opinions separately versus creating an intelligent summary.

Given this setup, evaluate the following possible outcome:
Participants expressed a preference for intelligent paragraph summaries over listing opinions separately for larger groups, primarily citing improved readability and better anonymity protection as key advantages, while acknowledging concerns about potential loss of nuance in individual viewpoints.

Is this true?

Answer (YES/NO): YES